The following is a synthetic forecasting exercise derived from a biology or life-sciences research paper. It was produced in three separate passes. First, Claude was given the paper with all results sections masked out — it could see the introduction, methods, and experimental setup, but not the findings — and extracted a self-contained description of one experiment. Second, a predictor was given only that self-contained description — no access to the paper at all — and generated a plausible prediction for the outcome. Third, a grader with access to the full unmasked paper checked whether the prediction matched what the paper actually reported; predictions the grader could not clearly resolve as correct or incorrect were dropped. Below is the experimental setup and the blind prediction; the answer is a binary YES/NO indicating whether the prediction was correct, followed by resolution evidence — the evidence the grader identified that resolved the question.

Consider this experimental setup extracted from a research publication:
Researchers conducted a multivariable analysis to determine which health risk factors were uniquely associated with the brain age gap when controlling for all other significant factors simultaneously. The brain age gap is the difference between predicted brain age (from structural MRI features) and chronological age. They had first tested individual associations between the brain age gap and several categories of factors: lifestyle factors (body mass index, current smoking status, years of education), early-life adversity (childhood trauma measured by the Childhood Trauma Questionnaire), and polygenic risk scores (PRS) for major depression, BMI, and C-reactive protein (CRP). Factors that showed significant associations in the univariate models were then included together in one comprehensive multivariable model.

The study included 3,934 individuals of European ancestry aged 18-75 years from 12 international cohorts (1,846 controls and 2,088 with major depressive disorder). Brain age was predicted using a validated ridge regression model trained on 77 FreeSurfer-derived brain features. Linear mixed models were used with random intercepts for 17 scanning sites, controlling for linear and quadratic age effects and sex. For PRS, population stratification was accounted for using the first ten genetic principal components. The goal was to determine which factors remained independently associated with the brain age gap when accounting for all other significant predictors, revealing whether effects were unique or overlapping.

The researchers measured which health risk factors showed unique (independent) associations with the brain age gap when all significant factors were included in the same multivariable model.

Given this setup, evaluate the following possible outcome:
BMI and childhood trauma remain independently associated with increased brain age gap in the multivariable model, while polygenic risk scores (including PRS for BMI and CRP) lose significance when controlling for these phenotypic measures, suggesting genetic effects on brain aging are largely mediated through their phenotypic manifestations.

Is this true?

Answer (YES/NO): NO